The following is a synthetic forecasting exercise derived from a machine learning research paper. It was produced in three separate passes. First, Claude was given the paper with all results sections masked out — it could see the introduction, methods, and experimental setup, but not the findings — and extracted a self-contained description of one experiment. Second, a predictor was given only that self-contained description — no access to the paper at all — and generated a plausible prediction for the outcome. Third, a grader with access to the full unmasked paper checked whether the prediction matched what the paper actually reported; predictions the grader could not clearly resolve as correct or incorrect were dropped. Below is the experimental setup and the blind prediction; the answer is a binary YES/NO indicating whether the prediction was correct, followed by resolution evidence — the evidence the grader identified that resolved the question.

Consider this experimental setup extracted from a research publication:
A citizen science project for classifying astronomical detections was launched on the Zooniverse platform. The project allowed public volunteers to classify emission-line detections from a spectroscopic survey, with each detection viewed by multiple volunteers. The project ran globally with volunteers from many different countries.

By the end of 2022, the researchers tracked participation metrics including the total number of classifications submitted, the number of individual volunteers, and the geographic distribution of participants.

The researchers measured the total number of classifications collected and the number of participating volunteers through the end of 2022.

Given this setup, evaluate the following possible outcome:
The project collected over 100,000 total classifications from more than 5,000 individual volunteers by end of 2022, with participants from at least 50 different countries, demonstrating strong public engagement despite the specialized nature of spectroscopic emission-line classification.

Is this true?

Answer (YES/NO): YES